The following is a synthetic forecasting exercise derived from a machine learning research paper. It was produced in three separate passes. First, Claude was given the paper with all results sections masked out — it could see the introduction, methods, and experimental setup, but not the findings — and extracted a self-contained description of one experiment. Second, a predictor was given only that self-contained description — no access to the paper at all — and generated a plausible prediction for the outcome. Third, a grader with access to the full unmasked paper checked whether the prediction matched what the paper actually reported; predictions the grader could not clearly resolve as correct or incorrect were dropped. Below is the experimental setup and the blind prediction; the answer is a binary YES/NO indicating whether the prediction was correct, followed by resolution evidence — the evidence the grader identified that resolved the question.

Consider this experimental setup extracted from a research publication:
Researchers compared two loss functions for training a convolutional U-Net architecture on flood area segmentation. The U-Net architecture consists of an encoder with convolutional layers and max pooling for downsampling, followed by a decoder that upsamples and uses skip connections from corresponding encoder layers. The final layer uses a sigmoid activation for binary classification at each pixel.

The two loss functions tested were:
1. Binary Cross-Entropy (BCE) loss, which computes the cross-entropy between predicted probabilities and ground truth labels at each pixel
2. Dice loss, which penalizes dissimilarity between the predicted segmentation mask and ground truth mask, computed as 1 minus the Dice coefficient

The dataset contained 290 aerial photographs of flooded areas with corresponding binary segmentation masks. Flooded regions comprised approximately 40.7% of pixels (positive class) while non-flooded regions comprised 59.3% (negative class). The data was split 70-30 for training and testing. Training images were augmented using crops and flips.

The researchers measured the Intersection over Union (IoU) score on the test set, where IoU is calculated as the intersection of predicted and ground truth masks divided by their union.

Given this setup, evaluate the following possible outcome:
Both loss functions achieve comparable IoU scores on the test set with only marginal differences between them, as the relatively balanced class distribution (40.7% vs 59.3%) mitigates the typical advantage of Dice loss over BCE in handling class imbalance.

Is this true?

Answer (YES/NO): YES